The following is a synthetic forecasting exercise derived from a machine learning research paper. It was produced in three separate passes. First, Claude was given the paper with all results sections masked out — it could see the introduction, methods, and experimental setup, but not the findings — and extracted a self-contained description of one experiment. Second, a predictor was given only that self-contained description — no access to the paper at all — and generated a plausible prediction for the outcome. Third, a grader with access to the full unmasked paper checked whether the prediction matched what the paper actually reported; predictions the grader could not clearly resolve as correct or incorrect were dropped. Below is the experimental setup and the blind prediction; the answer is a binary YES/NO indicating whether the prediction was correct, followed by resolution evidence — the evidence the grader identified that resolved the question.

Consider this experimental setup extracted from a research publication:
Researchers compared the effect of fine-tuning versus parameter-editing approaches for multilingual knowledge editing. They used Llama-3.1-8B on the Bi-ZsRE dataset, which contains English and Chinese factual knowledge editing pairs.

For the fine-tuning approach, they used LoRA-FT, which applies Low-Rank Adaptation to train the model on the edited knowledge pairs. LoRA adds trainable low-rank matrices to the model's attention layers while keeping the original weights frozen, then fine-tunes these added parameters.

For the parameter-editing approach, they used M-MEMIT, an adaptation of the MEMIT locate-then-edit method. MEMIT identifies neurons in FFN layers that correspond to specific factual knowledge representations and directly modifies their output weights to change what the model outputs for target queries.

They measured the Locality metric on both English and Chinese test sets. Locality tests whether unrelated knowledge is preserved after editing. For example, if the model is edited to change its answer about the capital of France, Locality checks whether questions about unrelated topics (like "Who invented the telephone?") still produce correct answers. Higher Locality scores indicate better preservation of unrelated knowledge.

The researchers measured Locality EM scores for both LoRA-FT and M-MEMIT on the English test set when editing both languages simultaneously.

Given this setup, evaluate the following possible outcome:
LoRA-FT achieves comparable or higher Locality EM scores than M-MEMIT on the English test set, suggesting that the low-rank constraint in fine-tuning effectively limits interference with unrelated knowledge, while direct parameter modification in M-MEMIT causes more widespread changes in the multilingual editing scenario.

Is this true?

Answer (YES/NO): NO